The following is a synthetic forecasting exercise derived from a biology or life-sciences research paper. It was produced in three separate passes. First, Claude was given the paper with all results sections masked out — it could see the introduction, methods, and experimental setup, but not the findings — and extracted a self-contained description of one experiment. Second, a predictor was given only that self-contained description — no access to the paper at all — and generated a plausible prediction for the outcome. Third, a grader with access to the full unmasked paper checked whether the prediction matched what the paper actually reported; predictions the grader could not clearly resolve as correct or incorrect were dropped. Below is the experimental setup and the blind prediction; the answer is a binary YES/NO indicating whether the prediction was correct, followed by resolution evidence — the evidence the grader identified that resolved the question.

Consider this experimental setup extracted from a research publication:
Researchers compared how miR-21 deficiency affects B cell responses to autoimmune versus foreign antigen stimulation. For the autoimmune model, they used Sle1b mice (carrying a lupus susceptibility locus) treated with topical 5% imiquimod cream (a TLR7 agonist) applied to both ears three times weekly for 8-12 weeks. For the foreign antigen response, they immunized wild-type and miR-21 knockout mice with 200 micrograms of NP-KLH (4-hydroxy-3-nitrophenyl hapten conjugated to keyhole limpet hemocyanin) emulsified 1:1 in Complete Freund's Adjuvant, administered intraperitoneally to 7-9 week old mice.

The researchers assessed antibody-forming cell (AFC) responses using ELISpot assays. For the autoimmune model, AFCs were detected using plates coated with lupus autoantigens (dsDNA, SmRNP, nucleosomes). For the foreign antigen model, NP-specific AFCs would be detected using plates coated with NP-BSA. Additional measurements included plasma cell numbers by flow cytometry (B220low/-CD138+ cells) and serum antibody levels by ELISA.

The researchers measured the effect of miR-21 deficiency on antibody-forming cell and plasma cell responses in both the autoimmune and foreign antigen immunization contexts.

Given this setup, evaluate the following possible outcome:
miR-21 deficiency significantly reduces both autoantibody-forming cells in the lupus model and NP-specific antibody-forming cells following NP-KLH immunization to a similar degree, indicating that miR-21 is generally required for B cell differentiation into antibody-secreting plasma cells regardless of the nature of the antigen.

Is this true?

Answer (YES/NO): NO